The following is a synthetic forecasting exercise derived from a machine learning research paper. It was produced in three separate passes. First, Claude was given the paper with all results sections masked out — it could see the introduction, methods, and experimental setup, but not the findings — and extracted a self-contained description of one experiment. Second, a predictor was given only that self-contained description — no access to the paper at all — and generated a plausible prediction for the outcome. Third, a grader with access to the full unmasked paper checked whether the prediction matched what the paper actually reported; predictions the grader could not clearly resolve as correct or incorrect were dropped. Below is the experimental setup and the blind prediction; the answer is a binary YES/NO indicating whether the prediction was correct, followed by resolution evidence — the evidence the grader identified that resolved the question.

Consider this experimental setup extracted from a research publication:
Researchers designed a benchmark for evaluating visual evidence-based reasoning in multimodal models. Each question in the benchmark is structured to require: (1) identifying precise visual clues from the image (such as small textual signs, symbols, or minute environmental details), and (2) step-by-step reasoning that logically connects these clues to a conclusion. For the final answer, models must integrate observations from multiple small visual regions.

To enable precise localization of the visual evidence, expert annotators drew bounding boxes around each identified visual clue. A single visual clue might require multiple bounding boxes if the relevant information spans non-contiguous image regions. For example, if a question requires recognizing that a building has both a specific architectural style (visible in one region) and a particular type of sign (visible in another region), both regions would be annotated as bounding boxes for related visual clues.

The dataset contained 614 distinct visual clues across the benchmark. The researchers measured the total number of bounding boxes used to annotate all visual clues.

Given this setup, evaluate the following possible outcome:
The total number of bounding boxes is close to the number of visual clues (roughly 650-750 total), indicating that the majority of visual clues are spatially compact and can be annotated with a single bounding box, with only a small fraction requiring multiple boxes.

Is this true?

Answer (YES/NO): NO